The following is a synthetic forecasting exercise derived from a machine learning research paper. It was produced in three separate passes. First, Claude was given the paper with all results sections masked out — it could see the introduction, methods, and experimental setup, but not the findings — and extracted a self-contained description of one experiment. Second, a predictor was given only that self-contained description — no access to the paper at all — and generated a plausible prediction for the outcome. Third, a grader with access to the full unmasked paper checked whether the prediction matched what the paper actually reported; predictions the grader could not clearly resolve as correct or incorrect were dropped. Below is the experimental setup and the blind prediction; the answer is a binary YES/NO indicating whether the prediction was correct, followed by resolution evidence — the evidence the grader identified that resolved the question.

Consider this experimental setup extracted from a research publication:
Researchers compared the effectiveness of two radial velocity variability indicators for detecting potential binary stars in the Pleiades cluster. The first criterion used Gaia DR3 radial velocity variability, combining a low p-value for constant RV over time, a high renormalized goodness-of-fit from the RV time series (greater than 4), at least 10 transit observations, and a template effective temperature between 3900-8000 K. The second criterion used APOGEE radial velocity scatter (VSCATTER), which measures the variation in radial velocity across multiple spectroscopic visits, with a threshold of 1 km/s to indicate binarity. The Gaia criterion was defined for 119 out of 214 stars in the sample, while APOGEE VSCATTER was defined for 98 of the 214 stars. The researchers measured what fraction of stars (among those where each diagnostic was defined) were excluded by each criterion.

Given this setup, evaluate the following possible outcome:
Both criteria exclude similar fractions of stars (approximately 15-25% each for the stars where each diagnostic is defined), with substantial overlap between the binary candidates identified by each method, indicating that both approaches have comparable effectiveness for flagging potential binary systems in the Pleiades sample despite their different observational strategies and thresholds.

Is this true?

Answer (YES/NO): NO